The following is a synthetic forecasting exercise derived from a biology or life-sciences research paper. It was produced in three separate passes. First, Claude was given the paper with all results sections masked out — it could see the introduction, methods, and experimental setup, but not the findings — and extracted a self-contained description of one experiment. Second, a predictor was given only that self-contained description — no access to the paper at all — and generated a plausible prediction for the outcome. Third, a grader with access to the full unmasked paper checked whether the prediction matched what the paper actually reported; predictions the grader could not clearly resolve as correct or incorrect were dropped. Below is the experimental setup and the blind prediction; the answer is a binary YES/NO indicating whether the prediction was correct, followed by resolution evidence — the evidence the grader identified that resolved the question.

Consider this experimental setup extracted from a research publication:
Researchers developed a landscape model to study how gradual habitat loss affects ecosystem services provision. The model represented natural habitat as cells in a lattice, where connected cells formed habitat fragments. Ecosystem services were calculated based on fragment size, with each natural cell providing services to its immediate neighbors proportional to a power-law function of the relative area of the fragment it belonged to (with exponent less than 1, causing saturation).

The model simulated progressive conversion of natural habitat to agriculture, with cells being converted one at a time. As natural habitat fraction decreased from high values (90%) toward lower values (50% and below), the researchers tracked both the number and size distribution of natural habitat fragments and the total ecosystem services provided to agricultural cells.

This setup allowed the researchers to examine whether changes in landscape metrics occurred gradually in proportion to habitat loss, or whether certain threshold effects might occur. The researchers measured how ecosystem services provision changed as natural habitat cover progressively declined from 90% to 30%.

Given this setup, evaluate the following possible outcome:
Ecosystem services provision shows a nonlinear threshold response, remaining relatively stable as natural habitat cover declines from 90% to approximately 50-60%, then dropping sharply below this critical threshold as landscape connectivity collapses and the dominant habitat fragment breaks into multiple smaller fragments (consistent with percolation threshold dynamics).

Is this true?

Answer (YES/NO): YES